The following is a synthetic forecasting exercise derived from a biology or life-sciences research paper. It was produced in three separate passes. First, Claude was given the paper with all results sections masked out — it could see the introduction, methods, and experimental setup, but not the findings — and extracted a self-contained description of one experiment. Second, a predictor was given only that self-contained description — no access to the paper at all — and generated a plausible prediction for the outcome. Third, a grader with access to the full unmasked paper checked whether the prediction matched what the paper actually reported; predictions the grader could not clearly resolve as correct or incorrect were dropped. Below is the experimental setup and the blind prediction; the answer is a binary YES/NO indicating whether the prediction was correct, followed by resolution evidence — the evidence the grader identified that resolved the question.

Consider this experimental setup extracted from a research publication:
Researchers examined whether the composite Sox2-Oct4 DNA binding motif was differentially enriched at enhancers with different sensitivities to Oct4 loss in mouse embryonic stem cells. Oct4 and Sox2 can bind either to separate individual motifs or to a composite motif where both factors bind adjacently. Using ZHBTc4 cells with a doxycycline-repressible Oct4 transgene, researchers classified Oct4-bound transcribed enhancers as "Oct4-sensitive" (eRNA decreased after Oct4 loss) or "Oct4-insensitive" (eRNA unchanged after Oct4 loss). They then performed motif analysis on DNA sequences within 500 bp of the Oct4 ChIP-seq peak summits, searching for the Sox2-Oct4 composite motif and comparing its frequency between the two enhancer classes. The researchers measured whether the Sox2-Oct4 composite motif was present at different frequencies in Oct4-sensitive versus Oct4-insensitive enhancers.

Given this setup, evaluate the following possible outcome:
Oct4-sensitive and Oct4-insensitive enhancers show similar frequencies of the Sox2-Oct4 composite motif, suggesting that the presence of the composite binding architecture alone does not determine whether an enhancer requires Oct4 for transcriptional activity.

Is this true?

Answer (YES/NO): NO